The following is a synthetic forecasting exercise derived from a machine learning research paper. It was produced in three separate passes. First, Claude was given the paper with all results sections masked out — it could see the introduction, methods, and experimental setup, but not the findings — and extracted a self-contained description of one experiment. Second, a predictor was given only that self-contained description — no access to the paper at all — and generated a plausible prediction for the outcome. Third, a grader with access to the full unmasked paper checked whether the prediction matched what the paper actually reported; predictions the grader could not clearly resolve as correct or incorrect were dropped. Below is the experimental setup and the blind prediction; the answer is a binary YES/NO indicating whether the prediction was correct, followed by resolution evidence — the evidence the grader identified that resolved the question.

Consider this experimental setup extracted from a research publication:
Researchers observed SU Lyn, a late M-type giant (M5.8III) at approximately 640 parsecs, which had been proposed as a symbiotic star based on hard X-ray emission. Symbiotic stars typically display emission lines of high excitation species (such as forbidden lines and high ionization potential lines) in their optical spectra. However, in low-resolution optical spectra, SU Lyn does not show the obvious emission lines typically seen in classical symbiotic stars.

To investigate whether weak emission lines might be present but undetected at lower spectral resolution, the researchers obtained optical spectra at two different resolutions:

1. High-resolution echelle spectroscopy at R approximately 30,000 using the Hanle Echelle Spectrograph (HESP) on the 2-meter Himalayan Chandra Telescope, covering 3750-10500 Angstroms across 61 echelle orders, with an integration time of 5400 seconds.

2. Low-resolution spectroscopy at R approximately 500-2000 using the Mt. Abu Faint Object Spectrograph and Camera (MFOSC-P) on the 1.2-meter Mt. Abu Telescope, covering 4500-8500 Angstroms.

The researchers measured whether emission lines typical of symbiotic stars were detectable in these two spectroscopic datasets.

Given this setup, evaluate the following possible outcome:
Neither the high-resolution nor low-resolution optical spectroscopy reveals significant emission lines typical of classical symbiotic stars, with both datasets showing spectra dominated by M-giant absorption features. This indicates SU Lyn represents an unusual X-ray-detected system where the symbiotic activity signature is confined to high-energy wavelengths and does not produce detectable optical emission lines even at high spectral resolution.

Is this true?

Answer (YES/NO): NO